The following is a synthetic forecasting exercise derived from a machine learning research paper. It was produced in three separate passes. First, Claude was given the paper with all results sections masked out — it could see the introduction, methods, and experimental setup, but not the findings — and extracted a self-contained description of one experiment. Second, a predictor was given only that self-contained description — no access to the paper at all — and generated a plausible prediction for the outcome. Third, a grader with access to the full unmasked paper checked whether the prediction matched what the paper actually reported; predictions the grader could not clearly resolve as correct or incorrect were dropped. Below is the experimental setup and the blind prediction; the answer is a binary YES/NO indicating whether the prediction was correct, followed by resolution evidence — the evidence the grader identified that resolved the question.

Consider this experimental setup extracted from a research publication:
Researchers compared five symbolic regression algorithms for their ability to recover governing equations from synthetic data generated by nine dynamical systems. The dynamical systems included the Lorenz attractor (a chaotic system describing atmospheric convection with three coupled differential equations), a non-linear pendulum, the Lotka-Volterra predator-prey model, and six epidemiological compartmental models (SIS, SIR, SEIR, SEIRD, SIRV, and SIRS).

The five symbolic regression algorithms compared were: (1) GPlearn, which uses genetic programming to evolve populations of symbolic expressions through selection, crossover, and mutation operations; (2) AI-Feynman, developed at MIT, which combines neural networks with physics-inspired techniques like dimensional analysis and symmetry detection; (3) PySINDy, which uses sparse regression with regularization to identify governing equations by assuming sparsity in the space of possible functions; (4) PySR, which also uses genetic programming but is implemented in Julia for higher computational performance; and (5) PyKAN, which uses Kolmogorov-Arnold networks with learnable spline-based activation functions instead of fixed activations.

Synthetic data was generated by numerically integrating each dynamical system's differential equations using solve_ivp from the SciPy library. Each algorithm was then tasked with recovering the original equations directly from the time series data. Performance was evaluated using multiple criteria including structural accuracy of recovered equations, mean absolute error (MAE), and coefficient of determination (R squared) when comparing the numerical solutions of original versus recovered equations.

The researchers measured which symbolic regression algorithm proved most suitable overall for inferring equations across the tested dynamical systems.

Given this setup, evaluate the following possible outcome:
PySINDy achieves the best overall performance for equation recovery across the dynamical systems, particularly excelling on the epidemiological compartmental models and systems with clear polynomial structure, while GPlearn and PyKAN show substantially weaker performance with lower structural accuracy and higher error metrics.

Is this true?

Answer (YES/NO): NO